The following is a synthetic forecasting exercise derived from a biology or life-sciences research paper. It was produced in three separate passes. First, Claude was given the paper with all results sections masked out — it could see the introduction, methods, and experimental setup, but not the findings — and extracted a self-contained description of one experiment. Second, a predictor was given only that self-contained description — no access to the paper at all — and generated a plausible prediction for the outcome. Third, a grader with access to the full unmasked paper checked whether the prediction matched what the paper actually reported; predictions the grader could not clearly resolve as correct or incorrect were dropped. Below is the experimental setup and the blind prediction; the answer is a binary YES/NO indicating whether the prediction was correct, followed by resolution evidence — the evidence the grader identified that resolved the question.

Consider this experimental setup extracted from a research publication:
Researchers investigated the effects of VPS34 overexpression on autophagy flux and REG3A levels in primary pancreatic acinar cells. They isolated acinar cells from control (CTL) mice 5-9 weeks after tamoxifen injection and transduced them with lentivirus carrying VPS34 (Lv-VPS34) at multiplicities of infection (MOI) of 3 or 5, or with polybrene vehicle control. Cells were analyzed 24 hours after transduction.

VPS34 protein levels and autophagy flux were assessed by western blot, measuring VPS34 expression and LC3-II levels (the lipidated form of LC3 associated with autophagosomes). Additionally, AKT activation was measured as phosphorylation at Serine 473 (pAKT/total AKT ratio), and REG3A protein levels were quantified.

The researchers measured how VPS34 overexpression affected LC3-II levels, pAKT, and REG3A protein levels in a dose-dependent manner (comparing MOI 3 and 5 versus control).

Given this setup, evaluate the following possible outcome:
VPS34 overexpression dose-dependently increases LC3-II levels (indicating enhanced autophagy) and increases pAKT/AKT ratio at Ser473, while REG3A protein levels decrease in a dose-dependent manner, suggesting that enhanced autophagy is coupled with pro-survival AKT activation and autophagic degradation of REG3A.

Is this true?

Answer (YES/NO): NO